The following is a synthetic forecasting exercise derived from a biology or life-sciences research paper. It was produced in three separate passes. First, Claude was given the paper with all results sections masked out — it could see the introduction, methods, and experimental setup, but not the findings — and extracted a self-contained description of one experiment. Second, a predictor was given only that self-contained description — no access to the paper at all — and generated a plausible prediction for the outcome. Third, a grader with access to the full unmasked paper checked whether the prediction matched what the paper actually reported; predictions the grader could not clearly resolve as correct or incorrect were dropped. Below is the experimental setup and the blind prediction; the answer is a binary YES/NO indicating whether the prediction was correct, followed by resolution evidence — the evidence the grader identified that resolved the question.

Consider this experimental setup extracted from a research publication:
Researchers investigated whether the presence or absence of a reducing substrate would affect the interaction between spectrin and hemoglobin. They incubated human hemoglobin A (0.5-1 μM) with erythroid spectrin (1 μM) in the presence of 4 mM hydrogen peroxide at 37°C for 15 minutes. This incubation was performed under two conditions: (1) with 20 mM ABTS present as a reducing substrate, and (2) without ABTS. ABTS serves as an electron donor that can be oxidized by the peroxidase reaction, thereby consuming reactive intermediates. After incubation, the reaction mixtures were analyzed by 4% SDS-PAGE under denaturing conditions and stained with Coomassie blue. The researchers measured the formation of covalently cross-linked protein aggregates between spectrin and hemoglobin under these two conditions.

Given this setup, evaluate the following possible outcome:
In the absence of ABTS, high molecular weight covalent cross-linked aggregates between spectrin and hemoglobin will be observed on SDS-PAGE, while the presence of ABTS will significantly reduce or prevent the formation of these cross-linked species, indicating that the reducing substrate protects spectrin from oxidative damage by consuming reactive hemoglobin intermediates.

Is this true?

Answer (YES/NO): YES